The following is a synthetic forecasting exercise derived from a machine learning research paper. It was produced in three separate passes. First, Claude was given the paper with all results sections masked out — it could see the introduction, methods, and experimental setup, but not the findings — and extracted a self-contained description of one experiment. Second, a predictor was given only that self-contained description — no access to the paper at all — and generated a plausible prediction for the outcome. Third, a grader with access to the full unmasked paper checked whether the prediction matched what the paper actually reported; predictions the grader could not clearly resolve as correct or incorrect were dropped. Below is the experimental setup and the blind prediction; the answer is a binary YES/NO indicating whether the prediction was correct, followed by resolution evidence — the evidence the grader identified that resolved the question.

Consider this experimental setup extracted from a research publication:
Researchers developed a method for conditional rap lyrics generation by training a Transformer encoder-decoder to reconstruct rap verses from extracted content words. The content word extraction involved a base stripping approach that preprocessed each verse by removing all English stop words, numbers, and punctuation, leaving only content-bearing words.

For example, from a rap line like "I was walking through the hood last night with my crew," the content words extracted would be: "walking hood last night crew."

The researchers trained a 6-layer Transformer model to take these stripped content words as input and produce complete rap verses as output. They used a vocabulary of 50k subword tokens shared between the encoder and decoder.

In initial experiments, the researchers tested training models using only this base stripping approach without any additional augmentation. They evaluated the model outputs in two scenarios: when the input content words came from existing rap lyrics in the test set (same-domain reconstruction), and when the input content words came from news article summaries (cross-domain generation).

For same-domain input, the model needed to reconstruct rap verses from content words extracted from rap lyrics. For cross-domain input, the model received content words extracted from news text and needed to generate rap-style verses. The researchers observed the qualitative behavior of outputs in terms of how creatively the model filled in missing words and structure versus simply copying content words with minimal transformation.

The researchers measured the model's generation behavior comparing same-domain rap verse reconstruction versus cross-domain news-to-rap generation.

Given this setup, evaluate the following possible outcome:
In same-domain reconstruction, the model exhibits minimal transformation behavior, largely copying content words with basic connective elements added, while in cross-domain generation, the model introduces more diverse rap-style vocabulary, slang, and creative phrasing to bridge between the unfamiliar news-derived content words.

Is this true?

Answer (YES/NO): NO